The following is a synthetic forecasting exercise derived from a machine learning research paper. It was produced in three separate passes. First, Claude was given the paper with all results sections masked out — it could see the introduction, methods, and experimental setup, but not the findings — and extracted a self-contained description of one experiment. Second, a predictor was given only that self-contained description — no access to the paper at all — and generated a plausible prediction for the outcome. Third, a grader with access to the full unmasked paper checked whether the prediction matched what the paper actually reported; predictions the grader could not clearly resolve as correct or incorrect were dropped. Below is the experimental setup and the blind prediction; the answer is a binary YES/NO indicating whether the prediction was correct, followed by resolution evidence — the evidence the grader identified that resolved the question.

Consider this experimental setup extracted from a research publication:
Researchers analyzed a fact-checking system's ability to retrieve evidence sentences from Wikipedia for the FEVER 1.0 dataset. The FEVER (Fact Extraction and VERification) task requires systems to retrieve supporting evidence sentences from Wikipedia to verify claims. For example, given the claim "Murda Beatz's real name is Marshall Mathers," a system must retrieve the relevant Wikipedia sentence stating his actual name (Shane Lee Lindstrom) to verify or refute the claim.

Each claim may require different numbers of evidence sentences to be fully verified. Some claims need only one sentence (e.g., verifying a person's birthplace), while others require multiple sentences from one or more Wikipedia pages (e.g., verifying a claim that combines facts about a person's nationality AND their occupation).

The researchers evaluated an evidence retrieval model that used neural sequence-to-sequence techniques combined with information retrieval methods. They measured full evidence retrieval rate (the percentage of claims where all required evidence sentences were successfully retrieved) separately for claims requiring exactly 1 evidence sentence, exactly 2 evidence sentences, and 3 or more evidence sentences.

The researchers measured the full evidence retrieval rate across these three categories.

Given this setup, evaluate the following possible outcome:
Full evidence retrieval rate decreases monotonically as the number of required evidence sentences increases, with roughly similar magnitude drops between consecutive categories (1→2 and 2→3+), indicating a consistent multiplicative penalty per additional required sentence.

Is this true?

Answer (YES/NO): NO